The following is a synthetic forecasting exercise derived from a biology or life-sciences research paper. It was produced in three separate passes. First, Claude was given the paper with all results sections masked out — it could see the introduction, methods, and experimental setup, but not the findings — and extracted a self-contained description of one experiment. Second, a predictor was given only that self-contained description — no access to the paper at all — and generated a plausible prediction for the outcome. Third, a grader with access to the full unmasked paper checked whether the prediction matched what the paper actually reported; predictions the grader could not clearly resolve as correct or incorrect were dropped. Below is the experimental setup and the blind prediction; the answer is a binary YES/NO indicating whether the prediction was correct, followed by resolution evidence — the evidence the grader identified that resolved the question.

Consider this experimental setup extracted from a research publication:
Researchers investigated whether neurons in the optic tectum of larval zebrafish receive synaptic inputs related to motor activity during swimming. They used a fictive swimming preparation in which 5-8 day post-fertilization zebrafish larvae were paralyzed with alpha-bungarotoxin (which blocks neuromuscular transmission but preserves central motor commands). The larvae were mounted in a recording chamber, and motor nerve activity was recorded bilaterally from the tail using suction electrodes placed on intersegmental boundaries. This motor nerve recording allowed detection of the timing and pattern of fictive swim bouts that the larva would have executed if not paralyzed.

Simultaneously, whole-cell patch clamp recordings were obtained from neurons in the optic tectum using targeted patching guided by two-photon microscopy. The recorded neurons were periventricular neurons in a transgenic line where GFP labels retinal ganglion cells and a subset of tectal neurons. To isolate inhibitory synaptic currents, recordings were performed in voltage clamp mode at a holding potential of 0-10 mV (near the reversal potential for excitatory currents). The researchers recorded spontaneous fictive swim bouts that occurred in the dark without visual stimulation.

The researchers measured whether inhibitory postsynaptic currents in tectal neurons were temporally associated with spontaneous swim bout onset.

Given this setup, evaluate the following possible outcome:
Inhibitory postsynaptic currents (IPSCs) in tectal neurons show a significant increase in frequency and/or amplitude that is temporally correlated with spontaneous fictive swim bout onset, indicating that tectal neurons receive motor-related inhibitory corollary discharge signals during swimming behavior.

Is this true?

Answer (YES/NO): YES